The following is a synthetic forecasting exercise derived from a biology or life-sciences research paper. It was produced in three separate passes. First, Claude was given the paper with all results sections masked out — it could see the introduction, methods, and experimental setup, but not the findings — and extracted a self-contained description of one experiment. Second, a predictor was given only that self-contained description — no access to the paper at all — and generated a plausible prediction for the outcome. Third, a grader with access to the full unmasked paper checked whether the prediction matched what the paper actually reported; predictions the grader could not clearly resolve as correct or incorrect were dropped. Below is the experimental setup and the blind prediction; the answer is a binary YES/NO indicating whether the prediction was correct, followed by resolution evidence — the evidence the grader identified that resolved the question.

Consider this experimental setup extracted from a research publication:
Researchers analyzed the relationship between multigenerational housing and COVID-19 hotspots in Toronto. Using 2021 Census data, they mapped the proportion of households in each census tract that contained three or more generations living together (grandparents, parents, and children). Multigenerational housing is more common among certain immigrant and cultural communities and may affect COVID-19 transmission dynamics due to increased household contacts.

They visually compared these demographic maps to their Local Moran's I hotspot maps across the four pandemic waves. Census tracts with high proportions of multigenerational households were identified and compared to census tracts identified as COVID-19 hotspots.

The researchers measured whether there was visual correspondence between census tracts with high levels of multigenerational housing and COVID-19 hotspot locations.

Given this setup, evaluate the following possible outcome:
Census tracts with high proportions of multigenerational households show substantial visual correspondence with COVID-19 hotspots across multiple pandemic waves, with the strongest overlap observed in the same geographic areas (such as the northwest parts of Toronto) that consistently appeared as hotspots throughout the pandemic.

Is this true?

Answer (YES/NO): NO